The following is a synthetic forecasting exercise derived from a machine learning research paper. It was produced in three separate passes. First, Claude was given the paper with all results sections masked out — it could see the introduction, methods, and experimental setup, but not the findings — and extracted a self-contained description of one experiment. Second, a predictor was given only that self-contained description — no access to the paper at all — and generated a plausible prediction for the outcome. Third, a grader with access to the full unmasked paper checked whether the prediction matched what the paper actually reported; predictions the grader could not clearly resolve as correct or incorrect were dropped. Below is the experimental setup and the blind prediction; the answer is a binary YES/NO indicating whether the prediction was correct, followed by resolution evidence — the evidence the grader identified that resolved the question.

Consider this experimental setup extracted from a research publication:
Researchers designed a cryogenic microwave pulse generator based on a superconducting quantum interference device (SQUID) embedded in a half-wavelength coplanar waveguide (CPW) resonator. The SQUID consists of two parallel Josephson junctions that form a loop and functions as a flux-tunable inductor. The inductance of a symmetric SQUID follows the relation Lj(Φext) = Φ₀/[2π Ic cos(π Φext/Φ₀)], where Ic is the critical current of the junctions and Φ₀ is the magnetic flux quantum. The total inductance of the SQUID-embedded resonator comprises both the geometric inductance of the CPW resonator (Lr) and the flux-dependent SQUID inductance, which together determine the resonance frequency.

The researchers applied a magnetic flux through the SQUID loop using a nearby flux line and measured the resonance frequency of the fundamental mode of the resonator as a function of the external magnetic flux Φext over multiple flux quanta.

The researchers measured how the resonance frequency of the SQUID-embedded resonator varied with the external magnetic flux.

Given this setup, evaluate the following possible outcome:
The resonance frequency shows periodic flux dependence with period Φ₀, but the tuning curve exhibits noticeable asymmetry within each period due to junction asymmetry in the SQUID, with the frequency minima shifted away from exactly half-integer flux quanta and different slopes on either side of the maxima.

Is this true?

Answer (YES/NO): NO